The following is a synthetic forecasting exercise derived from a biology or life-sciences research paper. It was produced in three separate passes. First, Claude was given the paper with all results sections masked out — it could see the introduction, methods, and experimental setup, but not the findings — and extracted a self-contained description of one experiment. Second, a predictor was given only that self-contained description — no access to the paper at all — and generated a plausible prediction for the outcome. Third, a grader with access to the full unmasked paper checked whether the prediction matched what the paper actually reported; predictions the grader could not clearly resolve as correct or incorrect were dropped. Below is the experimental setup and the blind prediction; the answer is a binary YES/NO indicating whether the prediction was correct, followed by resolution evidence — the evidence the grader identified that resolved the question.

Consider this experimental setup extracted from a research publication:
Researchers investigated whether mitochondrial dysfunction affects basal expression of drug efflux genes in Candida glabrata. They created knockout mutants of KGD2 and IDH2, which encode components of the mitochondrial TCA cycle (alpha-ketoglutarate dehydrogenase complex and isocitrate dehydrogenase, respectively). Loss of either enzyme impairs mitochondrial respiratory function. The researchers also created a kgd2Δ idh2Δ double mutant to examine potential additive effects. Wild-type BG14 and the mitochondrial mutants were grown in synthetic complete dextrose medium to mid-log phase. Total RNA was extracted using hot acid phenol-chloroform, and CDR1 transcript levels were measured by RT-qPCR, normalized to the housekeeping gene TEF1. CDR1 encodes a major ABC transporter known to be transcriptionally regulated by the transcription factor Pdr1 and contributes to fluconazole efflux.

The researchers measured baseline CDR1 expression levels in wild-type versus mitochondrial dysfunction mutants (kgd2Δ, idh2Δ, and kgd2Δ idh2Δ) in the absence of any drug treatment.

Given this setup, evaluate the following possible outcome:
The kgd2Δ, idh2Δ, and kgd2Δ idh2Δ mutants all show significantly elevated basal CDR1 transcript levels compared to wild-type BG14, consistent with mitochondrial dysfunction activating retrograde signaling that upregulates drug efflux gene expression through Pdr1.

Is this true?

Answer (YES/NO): NO